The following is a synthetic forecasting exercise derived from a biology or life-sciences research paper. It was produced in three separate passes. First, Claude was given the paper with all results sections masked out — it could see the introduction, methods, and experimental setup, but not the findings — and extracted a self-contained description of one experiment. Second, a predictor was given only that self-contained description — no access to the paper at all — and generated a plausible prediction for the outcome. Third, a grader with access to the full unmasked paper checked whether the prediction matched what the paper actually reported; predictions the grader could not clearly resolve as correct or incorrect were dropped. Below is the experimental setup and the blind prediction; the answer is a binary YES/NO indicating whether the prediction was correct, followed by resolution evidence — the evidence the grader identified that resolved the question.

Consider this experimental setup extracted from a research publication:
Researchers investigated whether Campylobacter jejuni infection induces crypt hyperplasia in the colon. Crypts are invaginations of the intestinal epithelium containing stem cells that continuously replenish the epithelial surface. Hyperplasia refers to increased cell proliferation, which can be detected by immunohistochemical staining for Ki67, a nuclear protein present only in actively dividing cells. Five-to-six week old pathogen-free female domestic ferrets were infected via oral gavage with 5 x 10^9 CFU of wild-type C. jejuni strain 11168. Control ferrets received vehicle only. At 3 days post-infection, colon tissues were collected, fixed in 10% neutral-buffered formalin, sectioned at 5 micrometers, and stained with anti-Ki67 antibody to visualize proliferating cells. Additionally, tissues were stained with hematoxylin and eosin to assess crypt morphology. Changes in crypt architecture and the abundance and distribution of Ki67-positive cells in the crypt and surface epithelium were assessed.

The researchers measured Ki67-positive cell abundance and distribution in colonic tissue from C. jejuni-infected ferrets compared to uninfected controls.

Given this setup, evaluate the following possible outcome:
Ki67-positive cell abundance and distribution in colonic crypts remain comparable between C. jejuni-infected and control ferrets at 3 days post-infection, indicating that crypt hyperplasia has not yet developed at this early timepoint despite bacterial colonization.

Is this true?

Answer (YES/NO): NO